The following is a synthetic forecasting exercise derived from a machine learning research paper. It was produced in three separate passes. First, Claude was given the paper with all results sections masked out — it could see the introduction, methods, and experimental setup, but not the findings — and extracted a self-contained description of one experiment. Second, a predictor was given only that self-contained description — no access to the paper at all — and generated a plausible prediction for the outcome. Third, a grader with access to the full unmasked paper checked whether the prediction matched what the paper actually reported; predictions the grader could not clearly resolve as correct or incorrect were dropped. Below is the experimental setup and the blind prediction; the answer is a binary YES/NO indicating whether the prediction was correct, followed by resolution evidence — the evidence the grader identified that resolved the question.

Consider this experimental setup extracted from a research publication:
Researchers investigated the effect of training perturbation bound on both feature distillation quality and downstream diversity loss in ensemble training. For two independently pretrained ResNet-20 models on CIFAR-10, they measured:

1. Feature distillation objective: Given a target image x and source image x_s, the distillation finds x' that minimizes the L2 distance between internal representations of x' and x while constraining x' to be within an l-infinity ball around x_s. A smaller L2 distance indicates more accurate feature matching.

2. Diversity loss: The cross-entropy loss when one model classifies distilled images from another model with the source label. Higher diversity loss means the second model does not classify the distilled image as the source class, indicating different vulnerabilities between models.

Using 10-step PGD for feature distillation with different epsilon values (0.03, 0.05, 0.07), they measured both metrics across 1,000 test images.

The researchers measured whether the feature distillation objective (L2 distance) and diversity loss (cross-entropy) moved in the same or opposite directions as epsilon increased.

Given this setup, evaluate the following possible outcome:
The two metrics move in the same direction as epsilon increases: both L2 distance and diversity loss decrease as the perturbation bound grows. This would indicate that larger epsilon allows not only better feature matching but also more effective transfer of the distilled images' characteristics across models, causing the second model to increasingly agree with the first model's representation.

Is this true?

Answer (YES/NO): NO